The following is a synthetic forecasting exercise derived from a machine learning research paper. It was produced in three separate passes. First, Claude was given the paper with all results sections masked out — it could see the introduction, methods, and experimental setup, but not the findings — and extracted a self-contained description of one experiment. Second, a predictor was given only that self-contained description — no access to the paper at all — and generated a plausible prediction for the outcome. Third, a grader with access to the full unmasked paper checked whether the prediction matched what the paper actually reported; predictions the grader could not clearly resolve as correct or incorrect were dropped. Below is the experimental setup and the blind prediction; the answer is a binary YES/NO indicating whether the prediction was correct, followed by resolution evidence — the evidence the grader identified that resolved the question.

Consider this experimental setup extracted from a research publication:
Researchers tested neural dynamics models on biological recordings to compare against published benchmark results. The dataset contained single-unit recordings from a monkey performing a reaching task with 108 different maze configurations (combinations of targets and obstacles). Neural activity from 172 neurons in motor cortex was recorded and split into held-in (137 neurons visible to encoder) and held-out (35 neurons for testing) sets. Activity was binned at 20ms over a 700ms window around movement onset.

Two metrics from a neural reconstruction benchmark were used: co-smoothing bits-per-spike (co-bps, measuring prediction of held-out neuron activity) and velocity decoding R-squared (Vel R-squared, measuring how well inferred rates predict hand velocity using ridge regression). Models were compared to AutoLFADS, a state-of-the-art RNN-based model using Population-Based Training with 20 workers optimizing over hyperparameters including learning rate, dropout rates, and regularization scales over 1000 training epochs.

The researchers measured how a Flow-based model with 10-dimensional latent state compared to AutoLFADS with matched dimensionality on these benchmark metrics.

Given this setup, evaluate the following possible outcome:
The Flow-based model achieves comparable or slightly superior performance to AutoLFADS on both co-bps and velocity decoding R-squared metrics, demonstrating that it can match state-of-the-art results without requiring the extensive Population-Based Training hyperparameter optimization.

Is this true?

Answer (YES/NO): NO